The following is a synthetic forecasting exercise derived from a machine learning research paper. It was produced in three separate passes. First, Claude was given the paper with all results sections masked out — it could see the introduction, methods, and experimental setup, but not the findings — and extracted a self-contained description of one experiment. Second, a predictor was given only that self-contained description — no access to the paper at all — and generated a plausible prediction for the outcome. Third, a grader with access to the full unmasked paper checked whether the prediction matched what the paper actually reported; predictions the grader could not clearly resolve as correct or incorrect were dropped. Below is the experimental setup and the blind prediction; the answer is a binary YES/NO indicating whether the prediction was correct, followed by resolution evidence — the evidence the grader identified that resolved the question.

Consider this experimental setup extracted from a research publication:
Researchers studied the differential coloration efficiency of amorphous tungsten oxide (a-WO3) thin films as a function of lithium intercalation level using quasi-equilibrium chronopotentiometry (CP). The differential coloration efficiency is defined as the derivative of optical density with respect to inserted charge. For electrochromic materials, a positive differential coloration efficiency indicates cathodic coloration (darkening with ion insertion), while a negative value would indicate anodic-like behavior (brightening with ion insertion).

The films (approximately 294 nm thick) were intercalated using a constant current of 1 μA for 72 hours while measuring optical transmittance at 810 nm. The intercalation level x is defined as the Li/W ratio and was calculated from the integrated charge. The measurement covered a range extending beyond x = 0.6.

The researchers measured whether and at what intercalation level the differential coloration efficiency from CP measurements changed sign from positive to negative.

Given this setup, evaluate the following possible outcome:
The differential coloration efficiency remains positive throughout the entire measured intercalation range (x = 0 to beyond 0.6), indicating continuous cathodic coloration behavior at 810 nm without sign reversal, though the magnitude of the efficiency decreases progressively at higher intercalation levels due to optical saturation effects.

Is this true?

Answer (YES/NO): NO